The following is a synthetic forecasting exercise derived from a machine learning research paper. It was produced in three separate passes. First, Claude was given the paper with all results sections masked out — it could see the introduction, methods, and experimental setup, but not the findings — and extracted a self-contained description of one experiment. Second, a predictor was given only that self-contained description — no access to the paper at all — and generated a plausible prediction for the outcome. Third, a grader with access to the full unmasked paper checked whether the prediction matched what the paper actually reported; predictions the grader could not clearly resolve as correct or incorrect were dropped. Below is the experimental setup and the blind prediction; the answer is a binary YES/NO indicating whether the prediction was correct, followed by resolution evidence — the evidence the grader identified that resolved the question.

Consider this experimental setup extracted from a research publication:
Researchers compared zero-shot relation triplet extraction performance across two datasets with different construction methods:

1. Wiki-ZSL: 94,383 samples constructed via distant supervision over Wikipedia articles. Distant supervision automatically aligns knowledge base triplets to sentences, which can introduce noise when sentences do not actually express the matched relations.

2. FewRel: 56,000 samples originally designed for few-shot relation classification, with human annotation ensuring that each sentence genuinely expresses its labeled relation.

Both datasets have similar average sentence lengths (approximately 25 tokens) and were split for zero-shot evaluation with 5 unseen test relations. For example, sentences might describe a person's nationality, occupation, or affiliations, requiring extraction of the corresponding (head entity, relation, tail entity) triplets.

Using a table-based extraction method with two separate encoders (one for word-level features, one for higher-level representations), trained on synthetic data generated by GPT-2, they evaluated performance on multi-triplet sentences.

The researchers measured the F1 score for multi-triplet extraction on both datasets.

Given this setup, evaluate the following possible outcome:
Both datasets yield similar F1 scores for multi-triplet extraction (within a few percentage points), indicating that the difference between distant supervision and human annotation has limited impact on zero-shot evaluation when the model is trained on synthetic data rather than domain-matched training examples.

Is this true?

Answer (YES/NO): NO